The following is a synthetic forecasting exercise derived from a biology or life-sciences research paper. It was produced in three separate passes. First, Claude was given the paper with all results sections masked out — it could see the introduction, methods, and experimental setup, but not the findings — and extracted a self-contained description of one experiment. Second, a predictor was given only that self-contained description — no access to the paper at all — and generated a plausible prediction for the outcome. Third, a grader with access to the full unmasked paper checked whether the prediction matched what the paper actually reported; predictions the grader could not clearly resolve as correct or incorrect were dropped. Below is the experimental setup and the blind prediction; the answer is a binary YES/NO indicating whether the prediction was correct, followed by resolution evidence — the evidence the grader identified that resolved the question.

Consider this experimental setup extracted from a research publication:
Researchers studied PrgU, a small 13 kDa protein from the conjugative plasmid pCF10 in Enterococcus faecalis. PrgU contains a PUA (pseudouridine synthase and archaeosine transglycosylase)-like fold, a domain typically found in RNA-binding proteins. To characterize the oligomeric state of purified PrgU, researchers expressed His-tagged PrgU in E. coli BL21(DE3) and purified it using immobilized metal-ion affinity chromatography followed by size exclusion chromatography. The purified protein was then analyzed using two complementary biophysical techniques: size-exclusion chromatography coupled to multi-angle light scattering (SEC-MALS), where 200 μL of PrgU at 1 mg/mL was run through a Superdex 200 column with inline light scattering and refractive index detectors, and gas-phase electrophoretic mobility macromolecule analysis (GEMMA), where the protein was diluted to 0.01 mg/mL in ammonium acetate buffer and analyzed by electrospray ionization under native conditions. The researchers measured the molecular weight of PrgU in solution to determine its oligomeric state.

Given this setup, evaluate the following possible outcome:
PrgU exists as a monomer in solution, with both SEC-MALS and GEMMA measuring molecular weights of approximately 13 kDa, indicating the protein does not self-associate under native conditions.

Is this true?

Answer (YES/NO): NO